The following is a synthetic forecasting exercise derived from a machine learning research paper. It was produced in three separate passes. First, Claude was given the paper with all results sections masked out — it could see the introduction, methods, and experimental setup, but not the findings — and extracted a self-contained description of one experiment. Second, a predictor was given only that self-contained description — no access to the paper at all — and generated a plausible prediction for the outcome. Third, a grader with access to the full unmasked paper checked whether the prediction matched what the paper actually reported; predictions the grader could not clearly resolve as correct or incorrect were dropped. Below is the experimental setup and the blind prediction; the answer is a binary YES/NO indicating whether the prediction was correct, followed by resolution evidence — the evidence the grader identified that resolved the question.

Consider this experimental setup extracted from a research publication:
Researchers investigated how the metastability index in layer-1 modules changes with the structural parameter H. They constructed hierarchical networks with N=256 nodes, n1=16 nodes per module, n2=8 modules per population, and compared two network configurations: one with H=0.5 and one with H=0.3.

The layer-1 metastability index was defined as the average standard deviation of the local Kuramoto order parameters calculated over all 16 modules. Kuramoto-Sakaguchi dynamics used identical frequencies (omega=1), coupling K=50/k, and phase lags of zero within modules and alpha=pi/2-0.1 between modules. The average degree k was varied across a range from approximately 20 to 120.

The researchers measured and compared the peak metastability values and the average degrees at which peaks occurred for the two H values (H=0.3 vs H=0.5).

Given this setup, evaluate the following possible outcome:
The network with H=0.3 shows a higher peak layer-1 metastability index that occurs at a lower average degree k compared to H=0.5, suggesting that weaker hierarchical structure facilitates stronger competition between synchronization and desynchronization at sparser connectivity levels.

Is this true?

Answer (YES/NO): NO